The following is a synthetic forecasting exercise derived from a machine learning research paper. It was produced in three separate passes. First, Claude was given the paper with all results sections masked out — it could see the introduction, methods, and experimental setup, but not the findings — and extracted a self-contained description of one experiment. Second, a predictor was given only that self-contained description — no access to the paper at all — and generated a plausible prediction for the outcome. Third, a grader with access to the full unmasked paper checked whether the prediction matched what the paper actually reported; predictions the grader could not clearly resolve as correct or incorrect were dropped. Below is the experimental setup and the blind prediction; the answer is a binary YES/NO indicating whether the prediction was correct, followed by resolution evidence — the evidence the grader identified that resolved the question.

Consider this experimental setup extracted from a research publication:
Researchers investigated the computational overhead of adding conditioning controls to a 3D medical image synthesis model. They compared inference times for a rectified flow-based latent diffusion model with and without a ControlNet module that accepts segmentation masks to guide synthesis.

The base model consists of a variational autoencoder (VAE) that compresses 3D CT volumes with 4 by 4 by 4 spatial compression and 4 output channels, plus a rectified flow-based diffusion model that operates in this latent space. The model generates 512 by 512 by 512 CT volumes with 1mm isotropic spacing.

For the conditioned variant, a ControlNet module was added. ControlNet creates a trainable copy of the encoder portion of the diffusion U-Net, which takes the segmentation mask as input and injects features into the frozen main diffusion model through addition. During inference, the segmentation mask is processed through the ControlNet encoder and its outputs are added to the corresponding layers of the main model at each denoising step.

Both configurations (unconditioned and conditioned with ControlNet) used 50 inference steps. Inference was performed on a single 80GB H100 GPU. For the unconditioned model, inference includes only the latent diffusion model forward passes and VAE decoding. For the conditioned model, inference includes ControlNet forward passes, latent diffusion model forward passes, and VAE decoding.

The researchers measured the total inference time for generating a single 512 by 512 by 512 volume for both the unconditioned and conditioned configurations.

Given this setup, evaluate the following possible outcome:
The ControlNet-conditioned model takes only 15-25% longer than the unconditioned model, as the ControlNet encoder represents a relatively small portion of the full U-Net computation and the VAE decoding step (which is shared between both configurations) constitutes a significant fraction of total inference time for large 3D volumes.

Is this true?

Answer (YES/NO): NO